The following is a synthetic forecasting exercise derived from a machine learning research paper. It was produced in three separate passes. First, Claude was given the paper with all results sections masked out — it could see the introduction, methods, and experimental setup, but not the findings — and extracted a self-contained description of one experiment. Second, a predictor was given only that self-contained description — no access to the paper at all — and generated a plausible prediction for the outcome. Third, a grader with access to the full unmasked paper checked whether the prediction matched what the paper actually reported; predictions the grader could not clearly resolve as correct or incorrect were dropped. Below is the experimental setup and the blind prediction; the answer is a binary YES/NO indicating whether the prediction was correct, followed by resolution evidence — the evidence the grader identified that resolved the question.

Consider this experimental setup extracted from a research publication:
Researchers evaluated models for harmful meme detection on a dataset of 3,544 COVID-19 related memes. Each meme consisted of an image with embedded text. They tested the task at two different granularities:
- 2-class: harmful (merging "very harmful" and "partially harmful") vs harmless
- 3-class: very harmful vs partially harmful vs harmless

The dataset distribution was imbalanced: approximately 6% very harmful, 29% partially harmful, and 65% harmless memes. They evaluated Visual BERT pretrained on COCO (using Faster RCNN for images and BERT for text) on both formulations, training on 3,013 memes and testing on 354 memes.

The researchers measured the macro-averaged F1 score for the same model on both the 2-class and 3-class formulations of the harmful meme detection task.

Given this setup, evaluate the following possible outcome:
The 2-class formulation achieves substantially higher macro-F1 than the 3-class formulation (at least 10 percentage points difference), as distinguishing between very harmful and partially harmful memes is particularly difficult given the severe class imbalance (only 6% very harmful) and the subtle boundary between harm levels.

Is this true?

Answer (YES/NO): YES